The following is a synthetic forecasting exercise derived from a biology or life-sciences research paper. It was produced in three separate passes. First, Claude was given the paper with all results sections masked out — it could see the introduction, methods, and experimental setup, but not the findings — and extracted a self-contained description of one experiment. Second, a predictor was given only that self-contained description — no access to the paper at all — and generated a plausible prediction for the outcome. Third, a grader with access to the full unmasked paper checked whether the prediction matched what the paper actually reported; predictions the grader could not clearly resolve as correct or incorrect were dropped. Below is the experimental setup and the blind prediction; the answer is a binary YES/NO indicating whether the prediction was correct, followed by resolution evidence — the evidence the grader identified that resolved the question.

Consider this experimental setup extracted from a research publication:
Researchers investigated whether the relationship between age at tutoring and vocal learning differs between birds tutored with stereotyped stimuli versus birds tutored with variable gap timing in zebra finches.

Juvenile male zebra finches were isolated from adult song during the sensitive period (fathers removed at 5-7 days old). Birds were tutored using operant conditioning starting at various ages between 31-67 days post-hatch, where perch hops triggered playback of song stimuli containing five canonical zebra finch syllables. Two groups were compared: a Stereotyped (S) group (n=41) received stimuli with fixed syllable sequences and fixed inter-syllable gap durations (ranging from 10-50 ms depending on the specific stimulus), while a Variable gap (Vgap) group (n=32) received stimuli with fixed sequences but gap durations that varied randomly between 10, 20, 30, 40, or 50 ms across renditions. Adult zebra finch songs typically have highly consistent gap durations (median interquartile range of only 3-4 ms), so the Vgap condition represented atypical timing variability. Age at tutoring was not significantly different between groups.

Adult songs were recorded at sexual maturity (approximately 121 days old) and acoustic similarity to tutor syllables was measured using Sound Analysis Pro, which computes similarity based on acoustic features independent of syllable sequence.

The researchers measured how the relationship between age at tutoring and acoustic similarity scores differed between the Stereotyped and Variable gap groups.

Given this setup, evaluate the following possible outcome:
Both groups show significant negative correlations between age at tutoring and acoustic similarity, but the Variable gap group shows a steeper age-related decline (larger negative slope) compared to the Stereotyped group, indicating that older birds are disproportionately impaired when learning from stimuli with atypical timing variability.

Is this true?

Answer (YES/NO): NO